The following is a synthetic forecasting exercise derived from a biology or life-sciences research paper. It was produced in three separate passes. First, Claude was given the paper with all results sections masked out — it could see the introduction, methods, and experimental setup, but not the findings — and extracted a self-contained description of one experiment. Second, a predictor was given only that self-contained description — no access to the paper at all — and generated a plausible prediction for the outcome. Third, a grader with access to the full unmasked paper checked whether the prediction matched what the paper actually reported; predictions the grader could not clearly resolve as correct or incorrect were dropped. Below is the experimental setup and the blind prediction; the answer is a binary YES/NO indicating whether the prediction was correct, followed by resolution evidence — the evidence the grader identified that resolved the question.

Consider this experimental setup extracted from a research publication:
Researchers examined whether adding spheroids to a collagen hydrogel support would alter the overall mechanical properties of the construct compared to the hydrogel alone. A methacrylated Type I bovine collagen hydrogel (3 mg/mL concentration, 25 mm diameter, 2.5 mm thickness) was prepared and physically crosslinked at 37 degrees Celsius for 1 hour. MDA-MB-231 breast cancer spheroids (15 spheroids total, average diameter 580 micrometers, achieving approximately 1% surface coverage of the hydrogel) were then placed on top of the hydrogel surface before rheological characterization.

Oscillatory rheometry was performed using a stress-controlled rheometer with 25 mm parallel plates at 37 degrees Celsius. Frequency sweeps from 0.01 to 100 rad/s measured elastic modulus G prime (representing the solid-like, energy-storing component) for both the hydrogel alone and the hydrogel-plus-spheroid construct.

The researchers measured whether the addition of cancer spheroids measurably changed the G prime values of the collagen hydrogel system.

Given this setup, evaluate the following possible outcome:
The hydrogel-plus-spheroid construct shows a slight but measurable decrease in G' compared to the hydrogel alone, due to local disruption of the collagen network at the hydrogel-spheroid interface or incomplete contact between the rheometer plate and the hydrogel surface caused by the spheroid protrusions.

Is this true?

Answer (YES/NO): NO